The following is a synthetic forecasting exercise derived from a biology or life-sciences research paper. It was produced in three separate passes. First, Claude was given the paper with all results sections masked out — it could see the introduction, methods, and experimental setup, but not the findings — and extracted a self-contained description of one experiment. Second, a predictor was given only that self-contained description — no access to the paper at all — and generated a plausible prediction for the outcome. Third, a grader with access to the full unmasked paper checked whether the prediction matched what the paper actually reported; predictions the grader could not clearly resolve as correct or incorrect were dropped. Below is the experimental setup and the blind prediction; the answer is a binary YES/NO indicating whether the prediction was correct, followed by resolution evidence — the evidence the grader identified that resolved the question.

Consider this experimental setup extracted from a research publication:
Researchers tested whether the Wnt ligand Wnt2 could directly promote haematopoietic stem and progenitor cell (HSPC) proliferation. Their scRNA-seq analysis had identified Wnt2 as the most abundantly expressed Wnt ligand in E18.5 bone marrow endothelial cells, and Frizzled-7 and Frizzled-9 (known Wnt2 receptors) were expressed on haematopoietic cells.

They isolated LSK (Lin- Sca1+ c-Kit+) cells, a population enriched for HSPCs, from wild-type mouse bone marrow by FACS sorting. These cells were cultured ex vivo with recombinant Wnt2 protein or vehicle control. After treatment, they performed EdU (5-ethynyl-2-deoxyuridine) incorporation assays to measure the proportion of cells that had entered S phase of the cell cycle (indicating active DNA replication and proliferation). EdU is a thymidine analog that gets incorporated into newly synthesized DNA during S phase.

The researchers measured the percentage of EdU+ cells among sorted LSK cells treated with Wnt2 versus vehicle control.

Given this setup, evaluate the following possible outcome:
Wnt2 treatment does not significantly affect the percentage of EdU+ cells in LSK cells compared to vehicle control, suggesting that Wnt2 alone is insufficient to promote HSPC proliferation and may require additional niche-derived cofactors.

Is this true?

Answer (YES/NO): NO